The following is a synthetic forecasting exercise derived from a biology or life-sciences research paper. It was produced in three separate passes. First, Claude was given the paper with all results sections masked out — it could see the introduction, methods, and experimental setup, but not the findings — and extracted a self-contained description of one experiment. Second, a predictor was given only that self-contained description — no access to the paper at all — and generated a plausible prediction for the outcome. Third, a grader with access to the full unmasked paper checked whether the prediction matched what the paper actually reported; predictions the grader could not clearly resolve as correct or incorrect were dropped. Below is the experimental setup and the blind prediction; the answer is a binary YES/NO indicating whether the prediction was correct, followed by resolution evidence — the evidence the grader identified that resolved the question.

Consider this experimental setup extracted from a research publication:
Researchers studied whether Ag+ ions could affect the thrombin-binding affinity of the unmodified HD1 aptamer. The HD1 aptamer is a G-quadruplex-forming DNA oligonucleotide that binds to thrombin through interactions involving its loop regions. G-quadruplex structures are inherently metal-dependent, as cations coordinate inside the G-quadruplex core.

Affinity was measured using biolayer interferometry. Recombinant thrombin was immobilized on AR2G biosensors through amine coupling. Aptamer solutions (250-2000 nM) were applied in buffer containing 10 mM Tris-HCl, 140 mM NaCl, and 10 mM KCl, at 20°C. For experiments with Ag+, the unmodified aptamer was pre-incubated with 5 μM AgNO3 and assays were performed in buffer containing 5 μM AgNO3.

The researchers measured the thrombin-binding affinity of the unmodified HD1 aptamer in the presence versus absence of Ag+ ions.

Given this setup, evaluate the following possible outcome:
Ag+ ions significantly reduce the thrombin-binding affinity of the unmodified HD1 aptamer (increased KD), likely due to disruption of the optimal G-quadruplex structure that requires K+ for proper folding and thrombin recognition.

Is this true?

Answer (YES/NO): NO